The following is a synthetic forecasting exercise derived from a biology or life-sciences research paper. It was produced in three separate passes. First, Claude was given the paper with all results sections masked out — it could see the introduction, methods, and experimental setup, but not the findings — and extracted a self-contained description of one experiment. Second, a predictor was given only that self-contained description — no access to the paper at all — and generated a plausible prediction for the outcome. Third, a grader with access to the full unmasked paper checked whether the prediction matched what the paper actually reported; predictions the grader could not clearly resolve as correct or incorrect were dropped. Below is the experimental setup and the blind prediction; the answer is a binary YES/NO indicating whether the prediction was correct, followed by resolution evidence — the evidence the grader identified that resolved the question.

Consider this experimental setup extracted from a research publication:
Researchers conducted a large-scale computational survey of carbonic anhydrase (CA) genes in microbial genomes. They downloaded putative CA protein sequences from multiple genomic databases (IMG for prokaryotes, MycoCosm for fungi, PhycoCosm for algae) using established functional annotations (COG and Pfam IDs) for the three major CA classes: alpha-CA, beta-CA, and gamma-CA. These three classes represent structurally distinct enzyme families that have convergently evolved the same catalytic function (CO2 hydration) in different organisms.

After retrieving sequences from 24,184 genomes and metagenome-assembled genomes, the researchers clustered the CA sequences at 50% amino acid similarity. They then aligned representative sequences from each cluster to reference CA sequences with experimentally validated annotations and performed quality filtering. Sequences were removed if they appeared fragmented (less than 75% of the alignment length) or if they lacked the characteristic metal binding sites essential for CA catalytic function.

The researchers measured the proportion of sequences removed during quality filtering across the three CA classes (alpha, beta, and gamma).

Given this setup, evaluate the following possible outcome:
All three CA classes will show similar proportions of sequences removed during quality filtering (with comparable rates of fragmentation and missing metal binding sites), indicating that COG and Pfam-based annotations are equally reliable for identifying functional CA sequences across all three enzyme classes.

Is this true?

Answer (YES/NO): NO